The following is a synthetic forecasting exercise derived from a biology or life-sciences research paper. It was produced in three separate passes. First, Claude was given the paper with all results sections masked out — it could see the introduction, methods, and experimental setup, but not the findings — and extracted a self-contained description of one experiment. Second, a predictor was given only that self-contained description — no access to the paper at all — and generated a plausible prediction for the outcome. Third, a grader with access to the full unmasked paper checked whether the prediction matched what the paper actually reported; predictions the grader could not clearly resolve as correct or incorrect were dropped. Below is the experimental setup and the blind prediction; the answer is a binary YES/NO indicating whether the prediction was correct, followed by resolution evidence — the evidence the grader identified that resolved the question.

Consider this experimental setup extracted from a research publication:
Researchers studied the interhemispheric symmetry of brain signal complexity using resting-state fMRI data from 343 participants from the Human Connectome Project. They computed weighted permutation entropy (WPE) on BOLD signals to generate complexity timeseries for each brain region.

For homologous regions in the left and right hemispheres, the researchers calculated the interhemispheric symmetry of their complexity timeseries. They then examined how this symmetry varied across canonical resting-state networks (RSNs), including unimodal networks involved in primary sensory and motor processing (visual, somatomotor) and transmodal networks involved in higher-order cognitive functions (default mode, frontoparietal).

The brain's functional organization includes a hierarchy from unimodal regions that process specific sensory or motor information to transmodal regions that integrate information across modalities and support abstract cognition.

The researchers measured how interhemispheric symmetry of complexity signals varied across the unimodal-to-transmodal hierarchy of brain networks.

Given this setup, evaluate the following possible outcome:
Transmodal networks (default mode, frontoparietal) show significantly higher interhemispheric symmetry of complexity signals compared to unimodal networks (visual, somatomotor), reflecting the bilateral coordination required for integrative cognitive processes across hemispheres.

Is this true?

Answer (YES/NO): NO